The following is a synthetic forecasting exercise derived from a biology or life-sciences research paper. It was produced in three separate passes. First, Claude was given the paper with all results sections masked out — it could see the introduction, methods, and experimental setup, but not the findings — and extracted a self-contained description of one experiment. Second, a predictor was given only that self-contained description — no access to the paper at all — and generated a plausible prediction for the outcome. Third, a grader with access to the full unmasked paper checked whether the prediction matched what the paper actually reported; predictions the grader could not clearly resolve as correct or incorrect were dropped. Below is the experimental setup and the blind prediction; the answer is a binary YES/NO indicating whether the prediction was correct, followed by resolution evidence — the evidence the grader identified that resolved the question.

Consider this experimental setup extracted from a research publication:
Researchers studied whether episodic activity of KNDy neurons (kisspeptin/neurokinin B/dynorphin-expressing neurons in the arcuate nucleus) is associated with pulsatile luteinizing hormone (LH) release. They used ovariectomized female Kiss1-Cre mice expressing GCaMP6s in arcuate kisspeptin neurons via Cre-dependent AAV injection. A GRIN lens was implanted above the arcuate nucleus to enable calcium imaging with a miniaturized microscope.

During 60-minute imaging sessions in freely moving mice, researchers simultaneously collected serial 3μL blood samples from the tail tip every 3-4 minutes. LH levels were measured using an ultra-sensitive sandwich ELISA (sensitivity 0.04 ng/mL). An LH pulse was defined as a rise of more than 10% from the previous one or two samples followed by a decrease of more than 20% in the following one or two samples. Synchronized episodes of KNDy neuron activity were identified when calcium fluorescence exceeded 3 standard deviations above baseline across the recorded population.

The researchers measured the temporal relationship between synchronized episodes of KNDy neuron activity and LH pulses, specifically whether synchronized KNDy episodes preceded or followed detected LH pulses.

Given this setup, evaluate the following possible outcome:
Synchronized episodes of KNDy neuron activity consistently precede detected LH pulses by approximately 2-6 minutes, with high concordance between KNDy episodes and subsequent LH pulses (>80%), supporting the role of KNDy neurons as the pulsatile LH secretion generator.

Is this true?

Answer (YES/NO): NO